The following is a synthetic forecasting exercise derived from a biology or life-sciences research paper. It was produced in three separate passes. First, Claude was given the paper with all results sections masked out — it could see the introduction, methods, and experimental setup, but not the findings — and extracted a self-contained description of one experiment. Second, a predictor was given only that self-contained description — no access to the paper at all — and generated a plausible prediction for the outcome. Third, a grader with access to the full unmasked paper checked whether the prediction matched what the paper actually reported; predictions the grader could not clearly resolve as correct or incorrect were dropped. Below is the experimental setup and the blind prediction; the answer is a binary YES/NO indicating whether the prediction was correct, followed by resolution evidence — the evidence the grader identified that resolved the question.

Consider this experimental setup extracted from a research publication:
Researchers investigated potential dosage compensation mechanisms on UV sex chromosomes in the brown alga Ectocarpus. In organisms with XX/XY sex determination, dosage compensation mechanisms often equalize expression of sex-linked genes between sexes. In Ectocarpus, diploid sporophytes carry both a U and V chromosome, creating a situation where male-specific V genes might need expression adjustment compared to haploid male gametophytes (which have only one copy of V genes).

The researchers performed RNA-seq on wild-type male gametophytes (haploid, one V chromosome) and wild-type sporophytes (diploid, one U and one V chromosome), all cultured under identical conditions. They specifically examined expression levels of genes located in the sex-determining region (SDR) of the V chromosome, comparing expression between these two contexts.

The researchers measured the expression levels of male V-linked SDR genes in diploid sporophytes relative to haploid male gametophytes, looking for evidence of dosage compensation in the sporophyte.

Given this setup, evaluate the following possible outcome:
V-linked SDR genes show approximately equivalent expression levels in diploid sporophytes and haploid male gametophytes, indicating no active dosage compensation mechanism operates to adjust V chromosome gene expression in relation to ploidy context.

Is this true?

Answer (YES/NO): NO